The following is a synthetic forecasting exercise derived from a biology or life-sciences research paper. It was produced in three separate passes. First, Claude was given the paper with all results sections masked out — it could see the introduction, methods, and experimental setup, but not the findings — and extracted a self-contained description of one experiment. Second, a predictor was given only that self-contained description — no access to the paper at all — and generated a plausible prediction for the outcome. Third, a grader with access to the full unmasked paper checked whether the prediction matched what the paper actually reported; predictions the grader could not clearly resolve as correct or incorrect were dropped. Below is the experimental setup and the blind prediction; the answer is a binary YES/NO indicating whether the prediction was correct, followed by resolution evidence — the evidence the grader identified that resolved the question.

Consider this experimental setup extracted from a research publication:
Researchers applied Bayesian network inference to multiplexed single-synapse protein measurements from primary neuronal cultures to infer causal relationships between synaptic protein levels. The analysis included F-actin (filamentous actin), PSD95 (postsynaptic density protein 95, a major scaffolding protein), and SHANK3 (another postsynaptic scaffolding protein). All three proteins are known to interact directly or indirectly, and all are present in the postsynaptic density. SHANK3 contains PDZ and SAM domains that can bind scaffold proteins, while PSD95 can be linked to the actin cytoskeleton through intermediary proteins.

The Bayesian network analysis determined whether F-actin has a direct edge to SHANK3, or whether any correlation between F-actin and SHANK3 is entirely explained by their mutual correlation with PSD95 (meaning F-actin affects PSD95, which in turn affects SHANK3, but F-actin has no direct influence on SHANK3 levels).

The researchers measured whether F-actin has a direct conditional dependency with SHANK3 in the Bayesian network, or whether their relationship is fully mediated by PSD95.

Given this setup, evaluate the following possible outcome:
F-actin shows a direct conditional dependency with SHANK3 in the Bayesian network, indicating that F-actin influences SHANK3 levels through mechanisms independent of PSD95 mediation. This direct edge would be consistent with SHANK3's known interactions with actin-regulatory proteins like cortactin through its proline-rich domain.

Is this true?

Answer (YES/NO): NO